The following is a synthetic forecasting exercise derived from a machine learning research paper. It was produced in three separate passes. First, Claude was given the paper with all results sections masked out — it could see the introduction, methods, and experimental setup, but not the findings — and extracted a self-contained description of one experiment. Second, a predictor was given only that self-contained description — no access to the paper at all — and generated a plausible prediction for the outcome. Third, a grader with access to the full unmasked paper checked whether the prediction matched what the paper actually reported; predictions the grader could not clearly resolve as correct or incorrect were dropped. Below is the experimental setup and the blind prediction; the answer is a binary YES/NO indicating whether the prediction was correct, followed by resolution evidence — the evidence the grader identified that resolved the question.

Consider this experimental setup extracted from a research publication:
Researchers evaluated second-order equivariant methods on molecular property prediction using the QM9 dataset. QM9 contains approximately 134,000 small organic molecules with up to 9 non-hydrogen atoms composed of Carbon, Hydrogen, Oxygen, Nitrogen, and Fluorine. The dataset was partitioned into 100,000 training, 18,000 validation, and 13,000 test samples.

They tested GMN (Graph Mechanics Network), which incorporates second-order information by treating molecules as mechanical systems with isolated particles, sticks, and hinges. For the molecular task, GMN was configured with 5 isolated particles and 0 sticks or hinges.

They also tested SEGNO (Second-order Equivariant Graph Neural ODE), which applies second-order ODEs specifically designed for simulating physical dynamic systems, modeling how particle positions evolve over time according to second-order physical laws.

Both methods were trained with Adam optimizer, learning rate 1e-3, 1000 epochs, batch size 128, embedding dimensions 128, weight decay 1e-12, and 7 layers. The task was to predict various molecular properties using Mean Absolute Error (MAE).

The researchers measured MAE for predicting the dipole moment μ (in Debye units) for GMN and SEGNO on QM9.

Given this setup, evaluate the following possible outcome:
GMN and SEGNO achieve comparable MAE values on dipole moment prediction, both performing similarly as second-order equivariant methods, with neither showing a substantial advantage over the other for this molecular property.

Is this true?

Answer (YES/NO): NO